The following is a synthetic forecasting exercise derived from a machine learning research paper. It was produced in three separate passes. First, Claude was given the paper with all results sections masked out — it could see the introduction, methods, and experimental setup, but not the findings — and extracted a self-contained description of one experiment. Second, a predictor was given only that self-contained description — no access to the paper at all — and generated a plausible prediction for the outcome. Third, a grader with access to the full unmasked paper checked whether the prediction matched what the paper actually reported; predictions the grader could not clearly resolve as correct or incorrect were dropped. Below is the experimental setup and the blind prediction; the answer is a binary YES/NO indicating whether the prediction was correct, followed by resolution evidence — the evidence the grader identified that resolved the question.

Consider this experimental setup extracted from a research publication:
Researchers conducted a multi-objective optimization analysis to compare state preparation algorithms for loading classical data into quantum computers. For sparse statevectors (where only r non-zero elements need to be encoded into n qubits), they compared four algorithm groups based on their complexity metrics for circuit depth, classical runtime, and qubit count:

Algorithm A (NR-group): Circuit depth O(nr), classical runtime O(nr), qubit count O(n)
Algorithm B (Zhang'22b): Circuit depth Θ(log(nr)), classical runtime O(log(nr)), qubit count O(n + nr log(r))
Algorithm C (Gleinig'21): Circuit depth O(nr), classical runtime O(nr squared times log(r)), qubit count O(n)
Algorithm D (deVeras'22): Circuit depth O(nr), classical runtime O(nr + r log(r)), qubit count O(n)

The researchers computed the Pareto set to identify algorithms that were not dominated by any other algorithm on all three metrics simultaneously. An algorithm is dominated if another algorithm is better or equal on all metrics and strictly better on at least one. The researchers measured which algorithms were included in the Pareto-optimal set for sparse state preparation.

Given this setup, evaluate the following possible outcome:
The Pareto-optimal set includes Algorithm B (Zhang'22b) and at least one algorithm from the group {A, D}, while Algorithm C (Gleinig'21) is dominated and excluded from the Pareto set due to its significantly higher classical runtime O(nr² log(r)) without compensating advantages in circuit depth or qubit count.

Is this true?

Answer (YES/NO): YES